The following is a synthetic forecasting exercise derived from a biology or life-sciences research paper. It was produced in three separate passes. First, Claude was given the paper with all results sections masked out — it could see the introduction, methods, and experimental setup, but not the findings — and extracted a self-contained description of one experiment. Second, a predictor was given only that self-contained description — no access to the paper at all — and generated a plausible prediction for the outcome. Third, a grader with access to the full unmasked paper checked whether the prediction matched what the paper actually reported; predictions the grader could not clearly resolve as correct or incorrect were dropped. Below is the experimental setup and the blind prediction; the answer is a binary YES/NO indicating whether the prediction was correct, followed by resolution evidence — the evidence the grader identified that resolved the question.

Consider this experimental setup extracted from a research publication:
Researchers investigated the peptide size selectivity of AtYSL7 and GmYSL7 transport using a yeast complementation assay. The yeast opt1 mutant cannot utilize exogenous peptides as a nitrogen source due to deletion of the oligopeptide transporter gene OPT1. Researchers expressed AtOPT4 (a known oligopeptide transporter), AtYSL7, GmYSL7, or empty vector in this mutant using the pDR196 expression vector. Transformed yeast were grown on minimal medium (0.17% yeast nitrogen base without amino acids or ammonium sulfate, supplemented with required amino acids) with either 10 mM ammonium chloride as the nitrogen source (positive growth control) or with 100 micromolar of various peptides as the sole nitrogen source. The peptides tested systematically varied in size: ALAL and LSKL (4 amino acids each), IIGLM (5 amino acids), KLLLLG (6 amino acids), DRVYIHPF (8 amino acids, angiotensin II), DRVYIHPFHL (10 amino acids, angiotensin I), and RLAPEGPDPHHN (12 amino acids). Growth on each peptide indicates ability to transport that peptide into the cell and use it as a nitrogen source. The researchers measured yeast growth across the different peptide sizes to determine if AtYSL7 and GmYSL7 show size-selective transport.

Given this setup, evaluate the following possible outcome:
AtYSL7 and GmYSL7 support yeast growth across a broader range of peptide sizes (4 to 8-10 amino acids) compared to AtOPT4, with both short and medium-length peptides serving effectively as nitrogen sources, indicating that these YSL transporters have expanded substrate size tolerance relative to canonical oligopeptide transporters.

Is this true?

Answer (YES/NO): NO